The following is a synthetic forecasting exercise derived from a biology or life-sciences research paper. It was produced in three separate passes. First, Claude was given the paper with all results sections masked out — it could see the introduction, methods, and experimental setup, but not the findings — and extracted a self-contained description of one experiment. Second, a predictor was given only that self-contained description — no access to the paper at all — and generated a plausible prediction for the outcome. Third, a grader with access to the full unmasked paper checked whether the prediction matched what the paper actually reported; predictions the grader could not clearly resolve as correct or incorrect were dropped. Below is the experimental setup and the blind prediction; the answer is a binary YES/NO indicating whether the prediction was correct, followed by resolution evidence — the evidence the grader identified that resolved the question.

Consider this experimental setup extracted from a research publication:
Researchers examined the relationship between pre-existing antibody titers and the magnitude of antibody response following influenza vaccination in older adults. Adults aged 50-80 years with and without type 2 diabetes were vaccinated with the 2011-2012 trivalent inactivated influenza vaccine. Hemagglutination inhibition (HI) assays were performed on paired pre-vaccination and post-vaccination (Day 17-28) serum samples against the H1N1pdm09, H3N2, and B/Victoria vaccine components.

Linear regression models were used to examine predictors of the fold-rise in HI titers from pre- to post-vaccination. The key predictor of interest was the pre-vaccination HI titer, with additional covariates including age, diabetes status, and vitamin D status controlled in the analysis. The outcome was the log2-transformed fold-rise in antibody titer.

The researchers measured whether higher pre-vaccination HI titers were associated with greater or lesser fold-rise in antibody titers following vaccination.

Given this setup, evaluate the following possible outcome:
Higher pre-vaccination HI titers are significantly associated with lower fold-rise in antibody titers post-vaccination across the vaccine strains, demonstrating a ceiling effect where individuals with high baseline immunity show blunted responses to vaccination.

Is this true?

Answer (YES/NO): YES